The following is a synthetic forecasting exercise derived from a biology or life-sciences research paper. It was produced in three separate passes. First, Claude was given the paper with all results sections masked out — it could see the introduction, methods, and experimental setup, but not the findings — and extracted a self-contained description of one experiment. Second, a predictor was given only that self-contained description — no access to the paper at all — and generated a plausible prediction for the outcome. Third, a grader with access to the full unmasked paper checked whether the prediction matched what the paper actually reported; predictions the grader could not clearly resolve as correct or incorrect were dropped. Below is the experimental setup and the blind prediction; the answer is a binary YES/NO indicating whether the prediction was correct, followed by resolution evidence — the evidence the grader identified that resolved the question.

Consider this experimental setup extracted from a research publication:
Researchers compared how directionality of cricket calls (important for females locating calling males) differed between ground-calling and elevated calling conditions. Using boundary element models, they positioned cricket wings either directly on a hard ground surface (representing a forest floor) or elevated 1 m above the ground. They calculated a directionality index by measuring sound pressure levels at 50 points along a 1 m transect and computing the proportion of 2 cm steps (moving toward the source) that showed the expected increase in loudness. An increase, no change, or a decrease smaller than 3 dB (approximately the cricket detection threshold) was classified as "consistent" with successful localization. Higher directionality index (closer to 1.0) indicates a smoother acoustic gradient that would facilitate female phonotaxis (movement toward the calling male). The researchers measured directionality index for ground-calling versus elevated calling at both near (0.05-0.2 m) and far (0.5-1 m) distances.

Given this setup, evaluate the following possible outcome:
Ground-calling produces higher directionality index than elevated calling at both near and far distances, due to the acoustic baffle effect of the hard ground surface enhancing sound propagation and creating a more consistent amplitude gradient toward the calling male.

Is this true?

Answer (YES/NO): NO